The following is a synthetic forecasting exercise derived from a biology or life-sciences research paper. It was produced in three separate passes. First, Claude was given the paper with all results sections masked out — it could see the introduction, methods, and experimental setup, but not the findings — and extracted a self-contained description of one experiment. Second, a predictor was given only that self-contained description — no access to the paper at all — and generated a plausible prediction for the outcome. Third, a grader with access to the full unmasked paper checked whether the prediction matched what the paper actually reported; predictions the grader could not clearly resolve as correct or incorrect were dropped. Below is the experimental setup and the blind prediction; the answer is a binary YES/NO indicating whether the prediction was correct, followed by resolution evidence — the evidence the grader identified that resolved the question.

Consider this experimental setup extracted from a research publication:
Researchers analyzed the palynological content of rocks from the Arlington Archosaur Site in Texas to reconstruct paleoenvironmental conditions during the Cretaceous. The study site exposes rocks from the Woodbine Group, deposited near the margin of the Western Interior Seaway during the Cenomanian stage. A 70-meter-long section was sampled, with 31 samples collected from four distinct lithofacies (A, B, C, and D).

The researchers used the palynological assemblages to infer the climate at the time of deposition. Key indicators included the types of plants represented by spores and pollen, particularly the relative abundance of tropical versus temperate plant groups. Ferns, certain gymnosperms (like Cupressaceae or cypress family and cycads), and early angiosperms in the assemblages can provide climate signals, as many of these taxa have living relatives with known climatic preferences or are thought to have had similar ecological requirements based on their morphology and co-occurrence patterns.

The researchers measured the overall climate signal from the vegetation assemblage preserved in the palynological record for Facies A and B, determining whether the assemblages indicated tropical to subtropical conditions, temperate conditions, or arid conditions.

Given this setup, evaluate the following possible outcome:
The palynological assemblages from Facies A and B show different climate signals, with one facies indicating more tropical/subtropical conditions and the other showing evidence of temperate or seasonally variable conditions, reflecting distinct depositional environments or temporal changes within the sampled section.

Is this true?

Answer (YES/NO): NO